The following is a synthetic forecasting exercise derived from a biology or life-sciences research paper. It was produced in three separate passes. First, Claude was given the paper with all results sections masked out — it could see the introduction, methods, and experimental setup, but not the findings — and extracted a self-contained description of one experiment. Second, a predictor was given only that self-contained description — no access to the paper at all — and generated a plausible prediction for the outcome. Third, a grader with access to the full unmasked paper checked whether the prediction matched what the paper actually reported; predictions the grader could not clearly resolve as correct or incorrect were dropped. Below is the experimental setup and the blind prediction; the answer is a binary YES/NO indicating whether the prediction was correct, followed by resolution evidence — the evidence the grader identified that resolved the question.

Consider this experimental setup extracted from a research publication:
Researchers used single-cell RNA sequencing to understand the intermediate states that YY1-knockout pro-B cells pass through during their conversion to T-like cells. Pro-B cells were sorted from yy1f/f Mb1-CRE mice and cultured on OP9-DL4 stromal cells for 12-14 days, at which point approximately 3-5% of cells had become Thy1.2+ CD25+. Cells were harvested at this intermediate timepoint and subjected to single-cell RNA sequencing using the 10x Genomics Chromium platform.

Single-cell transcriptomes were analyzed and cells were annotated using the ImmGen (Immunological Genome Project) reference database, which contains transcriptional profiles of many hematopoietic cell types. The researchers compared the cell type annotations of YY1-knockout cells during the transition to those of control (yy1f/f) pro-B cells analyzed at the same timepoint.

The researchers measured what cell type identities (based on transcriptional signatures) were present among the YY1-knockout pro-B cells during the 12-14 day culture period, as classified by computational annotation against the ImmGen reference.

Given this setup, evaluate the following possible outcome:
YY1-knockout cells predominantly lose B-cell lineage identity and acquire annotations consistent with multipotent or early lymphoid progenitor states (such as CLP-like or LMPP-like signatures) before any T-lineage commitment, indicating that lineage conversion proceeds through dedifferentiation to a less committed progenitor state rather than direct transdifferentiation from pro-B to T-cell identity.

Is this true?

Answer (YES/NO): NO